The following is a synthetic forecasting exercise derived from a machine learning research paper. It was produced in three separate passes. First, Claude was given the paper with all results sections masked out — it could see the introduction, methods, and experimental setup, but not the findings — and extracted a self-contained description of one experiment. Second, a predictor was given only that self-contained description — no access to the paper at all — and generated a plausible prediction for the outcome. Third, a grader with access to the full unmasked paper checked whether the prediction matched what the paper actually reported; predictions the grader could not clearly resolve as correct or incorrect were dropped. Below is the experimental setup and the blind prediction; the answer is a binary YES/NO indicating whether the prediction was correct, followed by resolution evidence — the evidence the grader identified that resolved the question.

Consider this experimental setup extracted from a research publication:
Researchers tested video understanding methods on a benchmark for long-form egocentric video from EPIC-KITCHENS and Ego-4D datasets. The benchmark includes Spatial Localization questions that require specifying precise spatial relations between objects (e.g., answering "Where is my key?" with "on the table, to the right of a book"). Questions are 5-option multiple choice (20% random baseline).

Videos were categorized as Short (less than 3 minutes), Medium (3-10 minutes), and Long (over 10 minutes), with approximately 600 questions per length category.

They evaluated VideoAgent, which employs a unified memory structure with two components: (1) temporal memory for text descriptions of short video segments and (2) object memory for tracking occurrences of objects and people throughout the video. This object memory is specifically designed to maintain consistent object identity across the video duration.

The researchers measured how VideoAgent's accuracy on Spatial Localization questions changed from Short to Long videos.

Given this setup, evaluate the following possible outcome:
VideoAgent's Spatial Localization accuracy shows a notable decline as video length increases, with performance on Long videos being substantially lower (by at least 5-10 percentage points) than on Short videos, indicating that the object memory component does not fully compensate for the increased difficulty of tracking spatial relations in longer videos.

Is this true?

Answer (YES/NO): YES